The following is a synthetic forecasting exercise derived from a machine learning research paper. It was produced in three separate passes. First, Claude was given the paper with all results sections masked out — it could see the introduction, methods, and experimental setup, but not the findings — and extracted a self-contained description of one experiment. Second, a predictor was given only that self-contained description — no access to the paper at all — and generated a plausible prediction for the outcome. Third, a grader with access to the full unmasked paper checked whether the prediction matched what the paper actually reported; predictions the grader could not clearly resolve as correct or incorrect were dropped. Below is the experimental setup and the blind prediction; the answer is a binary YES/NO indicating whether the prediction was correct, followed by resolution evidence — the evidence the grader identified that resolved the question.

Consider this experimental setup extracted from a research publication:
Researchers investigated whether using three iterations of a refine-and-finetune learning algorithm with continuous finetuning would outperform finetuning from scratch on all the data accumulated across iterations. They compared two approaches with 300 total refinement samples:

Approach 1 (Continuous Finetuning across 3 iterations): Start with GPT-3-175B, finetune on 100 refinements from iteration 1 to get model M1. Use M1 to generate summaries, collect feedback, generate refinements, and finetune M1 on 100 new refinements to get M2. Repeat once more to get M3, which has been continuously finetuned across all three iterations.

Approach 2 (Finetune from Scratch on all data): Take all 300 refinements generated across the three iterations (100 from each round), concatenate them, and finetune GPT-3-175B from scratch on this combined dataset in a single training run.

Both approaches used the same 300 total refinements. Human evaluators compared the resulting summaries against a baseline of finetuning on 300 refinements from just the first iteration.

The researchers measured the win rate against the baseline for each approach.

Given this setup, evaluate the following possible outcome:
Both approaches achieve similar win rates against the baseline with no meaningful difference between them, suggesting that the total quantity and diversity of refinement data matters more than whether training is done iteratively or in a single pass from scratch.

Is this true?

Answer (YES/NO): NO